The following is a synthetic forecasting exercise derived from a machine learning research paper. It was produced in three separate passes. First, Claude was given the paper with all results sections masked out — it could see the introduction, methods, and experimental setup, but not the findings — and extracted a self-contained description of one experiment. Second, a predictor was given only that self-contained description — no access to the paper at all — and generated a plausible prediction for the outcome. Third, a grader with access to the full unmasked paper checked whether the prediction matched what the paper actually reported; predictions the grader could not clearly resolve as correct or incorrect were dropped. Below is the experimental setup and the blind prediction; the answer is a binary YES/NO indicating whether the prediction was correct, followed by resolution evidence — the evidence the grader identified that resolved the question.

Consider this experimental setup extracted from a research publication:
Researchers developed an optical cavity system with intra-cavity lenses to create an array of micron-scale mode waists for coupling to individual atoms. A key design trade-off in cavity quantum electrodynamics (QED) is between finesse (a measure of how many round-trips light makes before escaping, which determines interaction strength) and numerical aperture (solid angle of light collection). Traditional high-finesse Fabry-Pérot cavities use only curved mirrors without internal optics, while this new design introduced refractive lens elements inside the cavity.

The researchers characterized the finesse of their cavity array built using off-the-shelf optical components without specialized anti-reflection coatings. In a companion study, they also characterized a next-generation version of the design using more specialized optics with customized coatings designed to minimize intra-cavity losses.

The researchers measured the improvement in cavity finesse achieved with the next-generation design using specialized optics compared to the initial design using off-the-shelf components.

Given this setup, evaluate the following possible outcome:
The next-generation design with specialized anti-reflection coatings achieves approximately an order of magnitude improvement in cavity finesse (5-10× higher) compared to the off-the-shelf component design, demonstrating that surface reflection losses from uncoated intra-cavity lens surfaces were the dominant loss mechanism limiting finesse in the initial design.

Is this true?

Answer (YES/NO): YES